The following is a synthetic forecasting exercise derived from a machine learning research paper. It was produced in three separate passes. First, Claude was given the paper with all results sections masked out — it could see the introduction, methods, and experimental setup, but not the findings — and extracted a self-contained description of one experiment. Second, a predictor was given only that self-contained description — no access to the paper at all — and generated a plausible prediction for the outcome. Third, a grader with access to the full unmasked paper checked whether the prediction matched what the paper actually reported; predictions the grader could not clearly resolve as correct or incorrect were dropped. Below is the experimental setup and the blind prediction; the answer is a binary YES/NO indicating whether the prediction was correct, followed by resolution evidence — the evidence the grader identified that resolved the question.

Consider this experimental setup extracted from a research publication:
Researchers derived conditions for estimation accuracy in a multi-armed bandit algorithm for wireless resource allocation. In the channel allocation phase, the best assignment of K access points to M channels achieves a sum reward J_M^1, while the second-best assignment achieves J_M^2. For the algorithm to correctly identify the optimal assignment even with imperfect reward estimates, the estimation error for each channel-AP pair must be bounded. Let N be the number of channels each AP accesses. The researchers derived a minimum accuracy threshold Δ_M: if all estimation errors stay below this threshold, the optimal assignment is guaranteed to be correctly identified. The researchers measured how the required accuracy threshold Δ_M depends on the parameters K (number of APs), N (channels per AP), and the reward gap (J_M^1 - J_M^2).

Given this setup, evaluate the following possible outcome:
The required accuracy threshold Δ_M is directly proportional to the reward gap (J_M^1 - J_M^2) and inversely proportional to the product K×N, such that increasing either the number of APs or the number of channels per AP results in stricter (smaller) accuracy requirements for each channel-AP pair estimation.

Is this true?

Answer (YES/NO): YES